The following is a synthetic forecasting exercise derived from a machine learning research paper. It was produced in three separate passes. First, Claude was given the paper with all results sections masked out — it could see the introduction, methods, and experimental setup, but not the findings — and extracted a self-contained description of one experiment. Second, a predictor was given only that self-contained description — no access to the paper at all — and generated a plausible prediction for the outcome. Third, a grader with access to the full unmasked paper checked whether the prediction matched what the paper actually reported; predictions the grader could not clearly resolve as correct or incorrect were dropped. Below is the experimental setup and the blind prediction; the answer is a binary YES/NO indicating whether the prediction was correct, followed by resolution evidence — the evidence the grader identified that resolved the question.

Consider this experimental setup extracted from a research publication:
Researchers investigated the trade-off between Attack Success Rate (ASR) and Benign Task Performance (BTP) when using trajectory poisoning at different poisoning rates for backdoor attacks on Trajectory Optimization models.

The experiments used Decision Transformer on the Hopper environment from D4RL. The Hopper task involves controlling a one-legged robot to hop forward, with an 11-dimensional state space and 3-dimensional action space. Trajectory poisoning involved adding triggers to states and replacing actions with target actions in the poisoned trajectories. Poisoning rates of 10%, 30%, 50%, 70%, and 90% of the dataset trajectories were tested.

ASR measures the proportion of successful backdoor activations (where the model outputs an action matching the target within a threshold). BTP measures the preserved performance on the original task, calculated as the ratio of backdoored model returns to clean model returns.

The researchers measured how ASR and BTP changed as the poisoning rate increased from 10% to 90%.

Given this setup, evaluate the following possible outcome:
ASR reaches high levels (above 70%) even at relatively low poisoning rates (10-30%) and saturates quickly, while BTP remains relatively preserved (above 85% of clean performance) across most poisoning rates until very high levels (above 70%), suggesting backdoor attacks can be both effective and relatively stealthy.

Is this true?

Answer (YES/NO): NO